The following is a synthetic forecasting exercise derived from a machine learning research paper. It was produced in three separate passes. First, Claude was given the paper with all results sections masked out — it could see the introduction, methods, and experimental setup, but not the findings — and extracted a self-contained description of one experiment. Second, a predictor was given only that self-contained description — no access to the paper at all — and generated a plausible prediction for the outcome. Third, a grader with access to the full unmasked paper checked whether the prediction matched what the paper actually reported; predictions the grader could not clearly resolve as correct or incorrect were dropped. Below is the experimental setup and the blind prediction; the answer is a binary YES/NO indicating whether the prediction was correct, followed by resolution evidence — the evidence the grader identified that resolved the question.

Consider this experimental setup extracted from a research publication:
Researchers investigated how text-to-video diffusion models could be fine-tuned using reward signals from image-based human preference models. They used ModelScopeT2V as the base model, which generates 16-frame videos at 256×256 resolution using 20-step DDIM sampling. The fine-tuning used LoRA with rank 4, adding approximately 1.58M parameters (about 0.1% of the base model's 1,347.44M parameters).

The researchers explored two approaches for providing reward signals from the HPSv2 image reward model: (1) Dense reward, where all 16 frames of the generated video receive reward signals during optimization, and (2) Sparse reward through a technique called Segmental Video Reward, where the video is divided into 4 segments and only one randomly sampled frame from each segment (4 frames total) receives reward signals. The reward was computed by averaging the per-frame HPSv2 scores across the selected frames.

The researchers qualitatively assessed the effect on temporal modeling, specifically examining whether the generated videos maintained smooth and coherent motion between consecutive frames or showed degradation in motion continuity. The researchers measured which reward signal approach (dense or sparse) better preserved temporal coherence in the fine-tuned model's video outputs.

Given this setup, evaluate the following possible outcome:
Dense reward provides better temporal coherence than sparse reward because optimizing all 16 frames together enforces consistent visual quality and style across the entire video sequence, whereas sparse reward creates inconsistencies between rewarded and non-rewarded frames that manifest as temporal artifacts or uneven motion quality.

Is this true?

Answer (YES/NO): NO